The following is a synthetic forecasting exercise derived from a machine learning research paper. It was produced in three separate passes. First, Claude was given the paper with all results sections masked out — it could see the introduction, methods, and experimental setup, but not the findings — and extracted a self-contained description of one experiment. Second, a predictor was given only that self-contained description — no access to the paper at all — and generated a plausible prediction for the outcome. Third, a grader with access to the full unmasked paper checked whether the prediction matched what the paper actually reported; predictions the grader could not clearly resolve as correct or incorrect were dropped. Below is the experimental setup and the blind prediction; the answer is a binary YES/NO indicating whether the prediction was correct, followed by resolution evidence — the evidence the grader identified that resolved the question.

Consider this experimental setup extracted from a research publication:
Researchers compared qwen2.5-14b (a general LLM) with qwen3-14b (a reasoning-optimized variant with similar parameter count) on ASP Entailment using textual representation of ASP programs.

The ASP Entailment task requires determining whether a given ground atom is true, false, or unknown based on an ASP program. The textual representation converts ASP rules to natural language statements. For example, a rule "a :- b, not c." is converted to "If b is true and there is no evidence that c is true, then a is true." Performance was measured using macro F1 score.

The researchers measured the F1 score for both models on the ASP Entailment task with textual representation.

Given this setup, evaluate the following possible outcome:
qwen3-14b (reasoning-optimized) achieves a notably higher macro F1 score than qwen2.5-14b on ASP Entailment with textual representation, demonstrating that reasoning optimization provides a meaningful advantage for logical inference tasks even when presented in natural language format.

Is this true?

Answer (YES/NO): YES